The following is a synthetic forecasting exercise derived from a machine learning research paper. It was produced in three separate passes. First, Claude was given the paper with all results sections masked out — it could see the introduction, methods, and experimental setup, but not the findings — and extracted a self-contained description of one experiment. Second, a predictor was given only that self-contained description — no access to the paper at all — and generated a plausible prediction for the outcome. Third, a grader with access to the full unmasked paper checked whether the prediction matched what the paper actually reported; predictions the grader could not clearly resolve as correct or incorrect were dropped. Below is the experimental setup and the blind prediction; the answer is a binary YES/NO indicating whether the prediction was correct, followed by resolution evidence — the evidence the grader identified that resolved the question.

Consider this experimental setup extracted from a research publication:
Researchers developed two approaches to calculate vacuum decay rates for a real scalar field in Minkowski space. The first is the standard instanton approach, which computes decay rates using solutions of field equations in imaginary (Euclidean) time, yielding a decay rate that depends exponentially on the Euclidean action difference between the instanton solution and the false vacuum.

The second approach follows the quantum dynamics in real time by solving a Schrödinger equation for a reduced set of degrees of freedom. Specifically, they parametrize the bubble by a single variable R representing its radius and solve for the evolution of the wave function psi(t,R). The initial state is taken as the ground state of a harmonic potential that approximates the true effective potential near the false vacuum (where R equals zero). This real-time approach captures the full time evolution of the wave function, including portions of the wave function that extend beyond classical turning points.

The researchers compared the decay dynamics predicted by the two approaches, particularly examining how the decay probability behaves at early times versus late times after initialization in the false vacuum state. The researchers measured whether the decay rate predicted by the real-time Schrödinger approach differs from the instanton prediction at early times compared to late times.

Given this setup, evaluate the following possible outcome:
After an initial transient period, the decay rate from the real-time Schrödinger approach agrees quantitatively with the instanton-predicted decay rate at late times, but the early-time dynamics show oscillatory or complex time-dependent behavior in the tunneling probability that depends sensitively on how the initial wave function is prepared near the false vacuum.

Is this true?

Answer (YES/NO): YES